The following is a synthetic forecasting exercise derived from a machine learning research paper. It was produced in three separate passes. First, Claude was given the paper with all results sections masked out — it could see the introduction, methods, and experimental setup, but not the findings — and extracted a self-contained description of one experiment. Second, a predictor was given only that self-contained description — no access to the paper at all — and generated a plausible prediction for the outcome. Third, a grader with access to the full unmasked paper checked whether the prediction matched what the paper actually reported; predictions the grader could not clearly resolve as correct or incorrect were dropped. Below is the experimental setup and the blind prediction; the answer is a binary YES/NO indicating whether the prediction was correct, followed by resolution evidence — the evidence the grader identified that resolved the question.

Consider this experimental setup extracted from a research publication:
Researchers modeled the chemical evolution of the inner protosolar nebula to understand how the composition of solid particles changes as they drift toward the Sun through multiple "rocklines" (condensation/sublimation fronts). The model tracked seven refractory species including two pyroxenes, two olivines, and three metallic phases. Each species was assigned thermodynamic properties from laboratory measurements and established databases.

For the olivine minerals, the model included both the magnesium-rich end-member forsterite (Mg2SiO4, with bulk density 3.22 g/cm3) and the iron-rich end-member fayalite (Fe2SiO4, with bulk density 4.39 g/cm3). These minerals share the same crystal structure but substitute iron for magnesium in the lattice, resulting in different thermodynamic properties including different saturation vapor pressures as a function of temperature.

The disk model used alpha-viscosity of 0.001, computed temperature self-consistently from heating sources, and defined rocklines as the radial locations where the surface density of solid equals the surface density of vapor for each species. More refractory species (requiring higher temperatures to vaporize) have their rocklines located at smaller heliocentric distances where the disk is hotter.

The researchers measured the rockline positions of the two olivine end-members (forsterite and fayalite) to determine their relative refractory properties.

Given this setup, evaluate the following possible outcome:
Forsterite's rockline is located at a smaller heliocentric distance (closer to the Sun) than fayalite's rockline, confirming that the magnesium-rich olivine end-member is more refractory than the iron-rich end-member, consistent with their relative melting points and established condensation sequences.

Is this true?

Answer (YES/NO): YES